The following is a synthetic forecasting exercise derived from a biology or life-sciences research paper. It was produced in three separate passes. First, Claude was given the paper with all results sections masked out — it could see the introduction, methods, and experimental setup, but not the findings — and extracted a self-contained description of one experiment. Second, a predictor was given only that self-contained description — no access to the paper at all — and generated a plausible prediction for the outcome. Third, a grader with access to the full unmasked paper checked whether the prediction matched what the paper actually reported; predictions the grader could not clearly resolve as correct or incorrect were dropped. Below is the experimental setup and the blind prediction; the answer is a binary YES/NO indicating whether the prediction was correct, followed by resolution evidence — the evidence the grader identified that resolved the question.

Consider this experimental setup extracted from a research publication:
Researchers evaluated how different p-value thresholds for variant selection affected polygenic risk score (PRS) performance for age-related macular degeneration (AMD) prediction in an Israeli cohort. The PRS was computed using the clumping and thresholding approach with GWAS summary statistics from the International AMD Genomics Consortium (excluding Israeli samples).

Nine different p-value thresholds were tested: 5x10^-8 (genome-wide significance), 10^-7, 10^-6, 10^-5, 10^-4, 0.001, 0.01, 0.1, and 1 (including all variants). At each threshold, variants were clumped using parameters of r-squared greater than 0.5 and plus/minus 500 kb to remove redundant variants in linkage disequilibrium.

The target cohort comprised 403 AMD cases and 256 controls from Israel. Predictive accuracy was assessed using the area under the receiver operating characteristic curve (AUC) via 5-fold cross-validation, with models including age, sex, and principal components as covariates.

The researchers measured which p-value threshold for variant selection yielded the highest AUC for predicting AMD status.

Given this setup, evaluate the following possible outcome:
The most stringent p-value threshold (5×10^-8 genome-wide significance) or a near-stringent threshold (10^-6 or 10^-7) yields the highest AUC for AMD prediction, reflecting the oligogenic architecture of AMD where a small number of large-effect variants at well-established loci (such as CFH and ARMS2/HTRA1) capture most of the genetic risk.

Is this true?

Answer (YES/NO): YES